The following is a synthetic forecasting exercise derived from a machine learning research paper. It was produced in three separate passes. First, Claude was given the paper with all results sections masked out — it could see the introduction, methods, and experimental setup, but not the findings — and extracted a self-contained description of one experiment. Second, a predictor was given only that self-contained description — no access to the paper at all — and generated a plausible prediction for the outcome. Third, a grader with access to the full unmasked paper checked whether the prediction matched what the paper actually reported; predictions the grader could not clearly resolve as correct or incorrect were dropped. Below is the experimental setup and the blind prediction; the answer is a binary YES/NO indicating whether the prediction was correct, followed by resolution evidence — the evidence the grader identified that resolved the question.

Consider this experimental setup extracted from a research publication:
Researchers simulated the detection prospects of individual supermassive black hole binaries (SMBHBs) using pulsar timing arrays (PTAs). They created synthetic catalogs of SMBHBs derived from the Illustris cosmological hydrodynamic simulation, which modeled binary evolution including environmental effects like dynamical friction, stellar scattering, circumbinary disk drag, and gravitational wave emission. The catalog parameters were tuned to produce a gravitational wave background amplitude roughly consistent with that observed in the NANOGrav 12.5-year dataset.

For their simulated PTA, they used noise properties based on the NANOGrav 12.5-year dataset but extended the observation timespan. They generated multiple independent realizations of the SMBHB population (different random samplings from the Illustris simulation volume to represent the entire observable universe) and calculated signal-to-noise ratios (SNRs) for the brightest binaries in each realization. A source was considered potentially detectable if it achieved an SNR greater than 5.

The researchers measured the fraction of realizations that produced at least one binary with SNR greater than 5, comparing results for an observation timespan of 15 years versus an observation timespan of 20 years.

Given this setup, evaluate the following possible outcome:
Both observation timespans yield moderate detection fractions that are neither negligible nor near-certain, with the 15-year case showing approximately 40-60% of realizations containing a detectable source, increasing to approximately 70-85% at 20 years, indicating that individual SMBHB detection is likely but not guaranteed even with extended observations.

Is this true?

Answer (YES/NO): NO